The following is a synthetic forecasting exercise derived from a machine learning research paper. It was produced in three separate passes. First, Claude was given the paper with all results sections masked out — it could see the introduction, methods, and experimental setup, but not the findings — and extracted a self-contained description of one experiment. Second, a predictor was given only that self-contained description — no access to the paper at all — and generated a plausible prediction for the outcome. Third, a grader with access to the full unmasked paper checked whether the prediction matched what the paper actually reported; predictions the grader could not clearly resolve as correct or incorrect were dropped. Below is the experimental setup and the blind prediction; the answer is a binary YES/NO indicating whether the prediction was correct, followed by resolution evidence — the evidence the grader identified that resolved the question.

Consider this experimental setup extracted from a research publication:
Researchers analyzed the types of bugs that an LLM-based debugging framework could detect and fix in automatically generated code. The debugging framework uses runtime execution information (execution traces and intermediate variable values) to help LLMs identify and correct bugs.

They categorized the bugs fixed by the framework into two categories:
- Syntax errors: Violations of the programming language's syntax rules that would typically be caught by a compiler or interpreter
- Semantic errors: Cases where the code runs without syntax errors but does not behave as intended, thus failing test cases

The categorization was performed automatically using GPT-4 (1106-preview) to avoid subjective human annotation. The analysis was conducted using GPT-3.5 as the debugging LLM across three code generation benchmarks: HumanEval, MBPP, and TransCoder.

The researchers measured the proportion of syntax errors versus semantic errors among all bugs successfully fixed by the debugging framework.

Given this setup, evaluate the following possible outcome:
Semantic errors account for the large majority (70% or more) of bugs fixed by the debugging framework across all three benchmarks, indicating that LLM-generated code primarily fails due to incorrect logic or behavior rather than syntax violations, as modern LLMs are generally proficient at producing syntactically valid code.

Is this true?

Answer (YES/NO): YES